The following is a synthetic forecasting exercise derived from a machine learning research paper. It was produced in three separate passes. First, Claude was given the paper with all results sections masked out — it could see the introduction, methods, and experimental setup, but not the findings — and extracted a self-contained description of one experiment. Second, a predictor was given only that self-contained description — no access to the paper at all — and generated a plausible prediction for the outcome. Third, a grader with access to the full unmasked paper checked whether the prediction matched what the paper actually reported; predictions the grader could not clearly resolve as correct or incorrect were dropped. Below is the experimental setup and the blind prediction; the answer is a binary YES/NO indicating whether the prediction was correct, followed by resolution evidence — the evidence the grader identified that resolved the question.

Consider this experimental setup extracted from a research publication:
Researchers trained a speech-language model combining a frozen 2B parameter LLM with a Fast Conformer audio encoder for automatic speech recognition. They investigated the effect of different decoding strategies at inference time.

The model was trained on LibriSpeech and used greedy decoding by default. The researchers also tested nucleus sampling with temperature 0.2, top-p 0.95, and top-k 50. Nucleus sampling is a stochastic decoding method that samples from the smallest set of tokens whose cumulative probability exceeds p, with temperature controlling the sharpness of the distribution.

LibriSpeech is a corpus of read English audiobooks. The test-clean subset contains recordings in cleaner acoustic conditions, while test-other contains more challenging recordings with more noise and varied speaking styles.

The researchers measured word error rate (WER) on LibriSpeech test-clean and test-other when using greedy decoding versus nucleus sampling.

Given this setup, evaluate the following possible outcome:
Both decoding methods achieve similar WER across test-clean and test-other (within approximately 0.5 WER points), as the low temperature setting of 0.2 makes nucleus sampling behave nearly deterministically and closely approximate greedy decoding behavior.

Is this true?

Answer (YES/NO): NO